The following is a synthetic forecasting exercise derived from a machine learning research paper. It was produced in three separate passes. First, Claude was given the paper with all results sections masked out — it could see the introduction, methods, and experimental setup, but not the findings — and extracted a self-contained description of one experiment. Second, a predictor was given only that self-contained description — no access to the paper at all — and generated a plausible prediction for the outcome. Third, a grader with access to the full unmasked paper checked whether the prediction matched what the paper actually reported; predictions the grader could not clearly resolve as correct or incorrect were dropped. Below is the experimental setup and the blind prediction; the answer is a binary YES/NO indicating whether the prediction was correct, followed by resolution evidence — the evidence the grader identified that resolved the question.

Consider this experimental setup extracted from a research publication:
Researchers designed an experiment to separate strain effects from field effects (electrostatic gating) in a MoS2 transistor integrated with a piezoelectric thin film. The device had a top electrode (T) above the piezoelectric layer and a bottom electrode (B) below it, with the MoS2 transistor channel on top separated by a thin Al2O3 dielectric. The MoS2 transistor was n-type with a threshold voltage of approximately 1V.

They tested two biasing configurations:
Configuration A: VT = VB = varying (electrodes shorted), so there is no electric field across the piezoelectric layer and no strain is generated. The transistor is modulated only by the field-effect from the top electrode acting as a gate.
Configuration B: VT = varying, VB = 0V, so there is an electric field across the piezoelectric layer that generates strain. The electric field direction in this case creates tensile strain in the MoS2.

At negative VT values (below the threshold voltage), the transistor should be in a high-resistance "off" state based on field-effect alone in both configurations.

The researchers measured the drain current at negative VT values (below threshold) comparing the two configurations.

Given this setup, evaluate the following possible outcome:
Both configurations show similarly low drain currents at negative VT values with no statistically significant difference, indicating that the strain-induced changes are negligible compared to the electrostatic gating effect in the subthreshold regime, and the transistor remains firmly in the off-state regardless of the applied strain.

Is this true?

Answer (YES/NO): NO